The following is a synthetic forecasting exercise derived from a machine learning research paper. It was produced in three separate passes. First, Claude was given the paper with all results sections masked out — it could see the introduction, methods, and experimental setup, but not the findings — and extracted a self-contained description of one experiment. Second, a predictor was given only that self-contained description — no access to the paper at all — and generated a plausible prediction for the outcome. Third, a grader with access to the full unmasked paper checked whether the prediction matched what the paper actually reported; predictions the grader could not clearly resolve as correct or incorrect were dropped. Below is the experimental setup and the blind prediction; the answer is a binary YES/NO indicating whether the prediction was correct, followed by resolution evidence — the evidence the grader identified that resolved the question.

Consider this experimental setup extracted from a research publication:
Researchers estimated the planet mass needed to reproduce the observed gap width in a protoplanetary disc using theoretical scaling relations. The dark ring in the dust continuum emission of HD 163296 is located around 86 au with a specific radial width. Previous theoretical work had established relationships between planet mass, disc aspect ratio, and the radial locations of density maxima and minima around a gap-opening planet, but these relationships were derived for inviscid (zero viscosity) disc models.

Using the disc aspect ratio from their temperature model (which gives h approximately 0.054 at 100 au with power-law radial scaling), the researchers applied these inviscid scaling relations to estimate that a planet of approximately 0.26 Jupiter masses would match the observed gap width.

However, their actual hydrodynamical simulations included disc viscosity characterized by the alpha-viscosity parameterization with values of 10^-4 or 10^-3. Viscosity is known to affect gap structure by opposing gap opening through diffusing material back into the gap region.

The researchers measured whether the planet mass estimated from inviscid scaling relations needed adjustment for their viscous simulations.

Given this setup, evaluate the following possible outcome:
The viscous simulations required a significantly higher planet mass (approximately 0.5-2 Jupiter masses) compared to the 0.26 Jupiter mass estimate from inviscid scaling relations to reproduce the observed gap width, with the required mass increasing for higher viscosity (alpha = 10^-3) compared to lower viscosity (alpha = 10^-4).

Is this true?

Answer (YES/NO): NO